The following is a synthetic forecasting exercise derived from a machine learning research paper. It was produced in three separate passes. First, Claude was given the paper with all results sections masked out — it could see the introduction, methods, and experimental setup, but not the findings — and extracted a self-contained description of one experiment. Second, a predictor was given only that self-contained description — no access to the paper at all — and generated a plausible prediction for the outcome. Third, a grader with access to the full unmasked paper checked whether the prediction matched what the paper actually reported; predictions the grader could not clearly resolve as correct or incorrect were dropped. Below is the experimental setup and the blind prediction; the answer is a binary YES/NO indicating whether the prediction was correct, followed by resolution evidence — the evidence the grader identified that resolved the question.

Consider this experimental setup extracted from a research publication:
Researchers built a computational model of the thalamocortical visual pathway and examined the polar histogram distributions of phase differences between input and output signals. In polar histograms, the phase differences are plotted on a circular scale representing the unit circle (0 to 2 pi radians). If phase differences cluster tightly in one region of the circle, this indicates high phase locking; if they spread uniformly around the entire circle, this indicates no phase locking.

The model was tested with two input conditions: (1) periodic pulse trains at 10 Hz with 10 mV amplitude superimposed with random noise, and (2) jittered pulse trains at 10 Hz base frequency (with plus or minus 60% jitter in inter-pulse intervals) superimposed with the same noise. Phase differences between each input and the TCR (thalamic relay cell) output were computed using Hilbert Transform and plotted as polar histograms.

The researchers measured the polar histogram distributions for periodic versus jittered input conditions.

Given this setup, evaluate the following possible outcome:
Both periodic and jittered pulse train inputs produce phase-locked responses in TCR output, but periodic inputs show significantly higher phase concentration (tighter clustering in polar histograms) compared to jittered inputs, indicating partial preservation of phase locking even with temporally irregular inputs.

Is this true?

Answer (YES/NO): NO